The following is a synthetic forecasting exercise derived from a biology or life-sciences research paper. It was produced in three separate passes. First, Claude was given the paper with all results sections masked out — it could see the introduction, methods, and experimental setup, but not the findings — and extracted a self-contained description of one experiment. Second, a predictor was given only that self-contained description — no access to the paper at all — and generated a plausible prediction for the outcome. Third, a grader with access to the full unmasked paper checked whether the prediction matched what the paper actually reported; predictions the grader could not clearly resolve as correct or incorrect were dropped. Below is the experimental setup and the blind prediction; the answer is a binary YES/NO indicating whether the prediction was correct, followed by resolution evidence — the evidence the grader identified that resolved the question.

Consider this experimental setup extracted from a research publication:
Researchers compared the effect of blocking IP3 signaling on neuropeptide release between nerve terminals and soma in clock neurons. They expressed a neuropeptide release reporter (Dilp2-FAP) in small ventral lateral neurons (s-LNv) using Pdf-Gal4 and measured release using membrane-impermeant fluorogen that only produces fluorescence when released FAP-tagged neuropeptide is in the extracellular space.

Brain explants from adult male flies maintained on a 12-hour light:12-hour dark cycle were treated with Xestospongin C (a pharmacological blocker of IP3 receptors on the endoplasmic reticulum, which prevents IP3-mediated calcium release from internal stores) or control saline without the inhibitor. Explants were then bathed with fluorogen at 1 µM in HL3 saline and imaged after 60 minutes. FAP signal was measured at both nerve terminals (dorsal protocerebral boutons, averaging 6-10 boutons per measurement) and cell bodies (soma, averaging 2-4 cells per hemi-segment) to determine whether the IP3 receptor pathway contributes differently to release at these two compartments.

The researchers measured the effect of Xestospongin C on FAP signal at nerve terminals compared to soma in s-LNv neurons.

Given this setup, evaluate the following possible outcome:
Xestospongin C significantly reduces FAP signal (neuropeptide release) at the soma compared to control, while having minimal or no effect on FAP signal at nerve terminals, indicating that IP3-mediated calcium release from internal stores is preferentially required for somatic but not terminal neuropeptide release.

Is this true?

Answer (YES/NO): YES